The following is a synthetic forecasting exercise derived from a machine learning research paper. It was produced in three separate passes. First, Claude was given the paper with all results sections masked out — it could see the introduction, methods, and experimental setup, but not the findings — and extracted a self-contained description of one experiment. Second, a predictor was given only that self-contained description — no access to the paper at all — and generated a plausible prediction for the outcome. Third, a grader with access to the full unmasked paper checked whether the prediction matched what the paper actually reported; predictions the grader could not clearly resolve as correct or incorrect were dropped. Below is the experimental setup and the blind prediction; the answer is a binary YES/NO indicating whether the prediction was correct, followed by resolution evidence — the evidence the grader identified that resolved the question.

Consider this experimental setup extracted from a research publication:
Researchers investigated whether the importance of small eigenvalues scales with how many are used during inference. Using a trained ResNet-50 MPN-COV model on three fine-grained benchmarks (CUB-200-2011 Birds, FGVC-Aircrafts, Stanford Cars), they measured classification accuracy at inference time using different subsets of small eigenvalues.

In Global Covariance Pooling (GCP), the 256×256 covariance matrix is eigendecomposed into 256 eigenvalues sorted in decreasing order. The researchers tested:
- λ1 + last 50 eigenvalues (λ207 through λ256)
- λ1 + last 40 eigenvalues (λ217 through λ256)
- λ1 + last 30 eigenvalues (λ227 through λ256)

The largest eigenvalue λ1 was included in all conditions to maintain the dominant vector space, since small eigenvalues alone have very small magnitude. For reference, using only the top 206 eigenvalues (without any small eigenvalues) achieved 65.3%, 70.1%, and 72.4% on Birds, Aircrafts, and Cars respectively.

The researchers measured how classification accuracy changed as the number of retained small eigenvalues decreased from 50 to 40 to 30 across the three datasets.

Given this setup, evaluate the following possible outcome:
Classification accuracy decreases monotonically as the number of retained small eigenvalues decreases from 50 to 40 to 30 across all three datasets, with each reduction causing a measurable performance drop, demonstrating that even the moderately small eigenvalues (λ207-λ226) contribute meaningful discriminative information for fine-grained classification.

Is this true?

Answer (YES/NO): YES